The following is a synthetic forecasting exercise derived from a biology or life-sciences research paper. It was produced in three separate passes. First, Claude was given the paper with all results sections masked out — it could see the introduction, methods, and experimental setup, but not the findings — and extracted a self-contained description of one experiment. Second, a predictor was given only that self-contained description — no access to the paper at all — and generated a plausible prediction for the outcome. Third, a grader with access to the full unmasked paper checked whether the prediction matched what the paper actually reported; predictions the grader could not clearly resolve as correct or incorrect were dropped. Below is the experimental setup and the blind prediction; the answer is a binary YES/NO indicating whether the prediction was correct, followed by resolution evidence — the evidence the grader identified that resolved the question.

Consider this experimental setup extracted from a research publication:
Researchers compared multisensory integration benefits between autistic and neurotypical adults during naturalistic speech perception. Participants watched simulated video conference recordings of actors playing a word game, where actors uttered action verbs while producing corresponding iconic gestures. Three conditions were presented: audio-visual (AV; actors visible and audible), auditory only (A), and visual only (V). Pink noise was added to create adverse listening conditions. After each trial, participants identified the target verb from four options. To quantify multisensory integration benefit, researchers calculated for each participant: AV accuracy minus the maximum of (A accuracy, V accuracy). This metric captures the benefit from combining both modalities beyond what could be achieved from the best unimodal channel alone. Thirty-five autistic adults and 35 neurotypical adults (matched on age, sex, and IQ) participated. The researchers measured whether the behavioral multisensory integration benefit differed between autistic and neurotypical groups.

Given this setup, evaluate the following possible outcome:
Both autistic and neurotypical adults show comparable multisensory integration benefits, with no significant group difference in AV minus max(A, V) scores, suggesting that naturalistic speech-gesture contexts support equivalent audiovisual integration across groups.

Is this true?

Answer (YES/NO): YES